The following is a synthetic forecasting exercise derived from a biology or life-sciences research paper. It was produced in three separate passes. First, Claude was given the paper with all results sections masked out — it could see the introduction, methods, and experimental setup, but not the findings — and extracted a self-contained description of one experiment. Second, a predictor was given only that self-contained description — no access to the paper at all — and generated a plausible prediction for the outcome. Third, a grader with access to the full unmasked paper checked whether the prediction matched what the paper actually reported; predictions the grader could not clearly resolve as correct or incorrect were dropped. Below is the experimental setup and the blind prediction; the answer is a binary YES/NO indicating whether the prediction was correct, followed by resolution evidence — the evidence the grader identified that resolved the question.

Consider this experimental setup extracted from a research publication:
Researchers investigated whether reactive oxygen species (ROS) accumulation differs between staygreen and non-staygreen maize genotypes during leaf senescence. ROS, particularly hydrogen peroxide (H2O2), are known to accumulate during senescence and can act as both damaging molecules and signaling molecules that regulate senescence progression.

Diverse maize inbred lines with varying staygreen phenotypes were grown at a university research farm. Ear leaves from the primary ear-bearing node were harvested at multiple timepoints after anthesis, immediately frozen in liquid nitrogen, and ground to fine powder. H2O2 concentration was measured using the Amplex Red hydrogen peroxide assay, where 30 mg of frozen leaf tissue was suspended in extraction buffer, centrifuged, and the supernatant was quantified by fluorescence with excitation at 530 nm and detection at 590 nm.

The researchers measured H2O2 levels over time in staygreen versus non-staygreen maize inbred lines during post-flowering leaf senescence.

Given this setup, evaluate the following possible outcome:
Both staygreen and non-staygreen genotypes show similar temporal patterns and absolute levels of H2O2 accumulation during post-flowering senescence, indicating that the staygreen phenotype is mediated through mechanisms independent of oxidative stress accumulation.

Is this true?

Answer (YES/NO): NO